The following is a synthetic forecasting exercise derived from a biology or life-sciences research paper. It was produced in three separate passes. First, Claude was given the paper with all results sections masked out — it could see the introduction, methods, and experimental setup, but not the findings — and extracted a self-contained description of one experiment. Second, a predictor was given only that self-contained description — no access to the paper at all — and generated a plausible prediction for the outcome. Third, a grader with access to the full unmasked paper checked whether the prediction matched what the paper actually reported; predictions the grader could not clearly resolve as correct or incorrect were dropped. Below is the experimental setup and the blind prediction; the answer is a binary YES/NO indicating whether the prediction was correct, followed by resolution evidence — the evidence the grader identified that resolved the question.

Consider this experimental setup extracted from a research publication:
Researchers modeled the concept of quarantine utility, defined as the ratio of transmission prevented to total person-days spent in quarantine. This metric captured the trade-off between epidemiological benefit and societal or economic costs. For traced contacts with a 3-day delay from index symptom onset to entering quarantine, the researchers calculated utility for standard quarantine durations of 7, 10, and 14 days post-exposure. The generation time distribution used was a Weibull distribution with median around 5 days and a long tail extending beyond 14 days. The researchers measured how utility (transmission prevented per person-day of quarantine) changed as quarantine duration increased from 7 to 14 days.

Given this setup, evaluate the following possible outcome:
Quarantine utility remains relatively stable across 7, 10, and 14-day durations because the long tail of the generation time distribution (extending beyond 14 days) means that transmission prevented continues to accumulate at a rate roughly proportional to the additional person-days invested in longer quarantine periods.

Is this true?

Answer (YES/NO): NO